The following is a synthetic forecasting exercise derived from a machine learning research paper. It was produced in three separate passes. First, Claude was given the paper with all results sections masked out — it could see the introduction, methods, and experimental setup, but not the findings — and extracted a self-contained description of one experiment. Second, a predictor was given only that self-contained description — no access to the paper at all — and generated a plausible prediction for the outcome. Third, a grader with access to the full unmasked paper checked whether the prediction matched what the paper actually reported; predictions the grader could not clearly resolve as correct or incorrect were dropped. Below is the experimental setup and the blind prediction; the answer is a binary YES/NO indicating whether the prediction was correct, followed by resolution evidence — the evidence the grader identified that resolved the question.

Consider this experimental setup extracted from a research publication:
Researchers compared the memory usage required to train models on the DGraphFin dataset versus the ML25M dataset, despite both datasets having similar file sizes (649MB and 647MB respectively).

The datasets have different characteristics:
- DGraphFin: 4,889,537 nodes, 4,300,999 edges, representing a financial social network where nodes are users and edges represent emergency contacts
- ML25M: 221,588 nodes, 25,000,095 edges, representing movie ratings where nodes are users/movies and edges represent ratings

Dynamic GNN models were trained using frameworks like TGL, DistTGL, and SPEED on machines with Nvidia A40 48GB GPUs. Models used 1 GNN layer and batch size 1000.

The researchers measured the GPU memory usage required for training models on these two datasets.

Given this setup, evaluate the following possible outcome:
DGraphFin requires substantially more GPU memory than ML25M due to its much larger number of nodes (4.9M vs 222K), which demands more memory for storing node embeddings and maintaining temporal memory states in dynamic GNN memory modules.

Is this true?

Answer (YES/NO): YES